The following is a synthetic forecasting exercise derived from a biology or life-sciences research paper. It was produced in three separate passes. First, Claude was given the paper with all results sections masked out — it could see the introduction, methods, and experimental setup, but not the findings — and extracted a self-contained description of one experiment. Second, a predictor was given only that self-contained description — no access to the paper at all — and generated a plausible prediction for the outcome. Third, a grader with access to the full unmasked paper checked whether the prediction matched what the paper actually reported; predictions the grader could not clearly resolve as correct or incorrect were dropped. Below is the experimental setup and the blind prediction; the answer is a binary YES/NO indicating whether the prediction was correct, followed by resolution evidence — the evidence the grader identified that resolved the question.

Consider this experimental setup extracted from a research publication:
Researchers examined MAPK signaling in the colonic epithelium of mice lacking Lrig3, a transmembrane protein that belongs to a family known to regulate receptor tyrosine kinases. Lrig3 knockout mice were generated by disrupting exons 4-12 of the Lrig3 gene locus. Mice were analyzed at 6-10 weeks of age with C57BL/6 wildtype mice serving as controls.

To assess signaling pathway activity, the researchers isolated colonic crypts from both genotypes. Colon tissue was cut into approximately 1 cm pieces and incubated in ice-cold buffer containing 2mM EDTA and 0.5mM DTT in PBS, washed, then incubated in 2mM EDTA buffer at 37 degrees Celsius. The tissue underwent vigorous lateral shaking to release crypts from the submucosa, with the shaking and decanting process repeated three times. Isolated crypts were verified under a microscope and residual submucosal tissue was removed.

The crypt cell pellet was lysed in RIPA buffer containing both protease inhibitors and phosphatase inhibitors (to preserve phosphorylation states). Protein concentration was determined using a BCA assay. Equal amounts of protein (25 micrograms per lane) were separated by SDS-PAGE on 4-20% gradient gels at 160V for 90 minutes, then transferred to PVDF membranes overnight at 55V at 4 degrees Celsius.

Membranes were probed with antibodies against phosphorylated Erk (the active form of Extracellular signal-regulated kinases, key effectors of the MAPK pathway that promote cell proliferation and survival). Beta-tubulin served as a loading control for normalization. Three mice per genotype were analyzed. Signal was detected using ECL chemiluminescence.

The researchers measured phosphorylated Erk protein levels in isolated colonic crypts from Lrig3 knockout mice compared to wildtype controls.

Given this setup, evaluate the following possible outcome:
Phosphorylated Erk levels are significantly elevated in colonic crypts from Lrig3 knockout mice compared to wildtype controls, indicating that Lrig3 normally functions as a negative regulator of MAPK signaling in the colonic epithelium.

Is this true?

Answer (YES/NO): NO